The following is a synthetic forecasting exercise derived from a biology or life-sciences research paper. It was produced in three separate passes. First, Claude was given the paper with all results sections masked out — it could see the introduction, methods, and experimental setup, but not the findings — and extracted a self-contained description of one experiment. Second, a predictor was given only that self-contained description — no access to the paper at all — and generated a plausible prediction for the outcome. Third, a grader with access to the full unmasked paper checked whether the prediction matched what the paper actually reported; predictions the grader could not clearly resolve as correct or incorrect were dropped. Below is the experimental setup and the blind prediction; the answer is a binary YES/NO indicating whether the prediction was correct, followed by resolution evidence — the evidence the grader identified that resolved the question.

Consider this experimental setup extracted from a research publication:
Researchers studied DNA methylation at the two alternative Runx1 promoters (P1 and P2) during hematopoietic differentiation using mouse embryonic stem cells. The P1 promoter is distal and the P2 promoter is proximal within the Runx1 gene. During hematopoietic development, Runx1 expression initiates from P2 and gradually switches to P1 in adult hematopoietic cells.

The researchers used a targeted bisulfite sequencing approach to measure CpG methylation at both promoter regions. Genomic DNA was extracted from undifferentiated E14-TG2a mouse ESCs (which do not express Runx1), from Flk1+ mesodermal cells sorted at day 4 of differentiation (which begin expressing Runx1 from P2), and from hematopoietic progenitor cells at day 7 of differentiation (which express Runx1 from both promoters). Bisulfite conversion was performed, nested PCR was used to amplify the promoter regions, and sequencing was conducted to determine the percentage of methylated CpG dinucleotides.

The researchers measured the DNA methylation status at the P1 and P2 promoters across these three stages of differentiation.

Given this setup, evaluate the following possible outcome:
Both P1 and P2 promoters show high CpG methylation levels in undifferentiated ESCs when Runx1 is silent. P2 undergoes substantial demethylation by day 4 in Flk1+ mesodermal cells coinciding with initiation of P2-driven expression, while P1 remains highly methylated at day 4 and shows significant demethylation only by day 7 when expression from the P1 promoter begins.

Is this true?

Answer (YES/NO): NO